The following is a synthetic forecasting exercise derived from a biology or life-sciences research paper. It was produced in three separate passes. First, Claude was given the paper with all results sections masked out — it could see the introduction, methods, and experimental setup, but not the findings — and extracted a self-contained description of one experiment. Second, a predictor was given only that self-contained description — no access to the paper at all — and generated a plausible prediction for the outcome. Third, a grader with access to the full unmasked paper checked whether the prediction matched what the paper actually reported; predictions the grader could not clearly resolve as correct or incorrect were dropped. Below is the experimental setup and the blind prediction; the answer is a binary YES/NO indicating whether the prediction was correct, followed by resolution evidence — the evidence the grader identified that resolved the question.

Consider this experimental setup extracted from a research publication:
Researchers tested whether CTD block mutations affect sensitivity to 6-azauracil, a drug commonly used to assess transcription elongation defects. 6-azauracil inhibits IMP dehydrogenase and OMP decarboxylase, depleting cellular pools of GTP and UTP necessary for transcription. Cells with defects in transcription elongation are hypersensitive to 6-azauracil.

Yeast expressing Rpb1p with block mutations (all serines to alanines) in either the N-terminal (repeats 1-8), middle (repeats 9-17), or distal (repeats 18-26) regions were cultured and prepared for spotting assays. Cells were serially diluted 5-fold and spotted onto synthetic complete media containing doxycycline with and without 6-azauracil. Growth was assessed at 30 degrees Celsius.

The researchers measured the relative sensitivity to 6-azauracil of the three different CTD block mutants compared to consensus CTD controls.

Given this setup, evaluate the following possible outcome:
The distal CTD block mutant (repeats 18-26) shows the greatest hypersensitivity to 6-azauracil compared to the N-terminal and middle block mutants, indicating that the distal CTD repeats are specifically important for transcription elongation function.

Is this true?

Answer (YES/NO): NO